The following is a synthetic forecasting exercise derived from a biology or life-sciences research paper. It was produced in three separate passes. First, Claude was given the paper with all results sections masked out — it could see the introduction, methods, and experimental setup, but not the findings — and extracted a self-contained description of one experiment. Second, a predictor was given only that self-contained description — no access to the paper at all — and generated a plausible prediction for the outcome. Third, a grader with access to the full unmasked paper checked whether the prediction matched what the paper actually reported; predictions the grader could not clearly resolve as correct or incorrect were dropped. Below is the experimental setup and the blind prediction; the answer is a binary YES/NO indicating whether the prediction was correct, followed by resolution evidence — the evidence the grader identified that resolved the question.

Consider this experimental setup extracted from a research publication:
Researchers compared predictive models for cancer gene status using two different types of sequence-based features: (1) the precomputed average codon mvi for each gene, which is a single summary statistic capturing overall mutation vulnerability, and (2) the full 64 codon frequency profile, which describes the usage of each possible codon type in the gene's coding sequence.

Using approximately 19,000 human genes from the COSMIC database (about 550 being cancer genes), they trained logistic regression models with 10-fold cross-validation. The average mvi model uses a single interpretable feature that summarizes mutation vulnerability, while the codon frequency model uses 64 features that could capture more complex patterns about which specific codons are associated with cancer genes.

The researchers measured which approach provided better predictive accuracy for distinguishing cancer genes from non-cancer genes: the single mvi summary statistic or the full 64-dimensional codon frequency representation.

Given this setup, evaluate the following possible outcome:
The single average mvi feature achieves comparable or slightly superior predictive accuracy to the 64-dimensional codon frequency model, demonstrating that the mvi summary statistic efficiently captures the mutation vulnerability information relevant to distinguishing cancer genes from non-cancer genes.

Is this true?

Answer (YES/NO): NO